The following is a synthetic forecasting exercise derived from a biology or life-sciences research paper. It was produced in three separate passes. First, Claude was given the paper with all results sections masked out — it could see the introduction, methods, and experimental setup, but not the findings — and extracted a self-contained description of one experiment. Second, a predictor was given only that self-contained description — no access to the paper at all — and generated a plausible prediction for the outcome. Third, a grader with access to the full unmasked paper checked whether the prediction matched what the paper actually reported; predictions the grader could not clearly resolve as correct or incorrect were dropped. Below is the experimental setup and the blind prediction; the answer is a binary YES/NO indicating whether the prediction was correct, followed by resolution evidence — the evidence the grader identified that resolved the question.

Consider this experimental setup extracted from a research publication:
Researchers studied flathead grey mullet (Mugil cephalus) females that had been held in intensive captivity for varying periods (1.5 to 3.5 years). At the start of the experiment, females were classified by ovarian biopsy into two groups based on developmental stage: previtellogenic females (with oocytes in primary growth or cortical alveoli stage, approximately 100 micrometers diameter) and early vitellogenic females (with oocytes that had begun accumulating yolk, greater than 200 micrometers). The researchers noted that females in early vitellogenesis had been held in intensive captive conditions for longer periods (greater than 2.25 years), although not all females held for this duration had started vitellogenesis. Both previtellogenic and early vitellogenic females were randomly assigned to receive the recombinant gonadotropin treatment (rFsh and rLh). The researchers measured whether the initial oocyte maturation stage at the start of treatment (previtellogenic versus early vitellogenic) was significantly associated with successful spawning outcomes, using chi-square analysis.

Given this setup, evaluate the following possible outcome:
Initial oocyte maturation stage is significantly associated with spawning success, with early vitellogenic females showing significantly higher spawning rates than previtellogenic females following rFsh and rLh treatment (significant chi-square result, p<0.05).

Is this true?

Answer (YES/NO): NO